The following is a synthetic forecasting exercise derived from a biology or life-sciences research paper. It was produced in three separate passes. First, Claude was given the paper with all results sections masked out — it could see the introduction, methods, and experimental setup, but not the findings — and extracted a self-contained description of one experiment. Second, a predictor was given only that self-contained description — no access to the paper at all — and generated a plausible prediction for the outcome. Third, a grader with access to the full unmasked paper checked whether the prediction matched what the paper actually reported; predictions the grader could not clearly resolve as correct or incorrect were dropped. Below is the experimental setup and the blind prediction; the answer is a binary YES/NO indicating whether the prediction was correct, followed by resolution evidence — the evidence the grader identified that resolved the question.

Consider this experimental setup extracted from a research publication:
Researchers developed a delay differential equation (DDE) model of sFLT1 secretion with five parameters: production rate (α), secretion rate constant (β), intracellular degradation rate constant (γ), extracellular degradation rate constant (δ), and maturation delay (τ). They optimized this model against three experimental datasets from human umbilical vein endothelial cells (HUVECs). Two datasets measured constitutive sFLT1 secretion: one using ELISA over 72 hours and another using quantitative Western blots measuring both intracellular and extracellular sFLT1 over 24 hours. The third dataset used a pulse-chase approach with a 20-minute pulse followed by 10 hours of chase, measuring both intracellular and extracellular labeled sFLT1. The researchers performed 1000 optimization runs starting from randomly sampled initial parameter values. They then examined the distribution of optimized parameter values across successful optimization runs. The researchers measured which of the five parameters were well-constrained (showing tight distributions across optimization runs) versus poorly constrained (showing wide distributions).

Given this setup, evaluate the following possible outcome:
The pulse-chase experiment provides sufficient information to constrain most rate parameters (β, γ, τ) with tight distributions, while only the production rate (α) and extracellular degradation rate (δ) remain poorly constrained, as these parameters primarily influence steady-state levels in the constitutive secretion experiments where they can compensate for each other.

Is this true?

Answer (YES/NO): NO